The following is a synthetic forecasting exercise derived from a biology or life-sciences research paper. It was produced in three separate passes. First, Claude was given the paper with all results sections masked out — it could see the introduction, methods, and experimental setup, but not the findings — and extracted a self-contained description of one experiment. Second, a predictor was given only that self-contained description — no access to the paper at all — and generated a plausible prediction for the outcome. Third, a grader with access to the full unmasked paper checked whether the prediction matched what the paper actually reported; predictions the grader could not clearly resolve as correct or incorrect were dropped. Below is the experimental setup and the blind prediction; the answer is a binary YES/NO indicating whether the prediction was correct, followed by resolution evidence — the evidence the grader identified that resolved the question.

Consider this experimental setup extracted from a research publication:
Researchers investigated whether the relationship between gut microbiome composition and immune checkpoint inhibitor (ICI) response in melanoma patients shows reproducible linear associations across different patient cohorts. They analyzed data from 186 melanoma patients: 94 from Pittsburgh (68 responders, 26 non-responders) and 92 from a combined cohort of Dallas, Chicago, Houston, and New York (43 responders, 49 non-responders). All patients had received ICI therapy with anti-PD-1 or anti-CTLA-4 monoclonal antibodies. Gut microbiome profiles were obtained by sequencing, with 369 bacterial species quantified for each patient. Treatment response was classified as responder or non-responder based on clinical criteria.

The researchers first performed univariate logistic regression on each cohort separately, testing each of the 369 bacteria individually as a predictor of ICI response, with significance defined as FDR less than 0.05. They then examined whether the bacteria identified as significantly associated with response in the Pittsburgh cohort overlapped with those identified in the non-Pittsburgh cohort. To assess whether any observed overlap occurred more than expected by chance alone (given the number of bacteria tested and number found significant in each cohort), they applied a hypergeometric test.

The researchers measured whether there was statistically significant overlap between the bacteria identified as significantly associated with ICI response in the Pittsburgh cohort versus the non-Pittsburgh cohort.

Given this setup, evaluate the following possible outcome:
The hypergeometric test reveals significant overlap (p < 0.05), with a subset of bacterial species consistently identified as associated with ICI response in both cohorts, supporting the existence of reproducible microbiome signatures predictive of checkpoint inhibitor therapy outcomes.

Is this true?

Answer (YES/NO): NO